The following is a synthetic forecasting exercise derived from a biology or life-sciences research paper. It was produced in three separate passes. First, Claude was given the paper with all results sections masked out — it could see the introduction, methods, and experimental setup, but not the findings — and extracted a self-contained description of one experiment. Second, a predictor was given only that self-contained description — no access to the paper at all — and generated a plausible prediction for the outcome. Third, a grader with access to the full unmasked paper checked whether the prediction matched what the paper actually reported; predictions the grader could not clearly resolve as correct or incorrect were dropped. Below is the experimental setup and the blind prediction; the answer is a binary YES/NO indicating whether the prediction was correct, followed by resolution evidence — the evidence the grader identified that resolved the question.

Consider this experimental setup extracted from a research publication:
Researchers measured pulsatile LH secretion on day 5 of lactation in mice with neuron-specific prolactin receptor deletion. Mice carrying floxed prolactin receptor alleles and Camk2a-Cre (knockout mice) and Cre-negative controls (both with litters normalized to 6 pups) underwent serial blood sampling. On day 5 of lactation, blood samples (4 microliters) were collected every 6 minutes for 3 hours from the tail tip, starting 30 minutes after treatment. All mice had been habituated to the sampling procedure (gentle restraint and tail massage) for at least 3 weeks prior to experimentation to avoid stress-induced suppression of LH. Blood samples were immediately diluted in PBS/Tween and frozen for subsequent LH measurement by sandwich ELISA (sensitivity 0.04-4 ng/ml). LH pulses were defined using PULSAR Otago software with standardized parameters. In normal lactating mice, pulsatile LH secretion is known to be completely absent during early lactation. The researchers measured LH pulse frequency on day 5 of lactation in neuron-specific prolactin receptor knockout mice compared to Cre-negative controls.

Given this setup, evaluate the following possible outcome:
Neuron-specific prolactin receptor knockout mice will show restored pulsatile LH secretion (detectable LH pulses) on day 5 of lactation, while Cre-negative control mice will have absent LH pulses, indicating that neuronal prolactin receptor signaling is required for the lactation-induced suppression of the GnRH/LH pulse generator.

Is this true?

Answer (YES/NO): YES